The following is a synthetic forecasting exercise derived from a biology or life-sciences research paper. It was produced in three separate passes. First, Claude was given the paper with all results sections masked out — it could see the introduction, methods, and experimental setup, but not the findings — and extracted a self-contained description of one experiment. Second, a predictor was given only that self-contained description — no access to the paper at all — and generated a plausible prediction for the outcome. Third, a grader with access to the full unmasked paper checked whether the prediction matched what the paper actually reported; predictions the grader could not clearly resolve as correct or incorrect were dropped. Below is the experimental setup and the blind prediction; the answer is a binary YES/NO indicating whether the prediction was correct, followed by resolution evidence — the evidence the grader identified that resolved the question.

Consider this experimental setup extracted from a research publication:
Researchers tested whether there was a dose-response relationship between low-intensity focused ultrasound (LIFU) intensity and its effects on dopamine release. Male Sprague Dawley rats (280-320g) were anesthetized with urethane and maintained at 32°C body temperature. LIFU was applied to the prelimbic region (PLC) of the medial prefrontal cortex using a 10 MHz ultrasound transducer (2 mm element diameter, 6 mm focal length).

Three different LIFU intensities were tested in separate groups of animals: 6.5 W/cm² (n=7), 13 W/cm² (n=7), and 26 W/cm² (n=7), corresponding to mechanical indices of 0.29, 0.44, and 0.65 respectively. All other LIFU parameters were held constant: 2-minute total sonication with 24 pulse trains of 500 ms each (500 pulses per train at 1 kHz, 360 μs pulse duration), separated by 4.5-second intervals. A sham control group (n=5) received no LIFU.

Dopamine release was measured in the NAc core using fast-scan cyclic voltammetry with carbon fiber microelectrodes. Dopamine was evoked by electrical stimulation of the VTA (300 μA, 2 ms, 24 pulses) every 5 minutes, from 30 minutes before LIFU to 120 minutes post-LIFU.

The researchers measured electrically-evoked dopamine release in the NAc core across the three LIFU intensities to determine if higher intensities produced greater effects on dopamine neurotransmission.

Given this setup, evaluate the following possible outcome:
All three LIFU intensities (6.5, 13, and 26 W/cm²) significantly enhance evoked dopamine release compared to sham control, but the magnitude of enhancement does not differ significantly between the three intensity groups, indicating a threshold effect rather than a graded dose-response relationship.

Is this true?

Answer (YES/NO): NO